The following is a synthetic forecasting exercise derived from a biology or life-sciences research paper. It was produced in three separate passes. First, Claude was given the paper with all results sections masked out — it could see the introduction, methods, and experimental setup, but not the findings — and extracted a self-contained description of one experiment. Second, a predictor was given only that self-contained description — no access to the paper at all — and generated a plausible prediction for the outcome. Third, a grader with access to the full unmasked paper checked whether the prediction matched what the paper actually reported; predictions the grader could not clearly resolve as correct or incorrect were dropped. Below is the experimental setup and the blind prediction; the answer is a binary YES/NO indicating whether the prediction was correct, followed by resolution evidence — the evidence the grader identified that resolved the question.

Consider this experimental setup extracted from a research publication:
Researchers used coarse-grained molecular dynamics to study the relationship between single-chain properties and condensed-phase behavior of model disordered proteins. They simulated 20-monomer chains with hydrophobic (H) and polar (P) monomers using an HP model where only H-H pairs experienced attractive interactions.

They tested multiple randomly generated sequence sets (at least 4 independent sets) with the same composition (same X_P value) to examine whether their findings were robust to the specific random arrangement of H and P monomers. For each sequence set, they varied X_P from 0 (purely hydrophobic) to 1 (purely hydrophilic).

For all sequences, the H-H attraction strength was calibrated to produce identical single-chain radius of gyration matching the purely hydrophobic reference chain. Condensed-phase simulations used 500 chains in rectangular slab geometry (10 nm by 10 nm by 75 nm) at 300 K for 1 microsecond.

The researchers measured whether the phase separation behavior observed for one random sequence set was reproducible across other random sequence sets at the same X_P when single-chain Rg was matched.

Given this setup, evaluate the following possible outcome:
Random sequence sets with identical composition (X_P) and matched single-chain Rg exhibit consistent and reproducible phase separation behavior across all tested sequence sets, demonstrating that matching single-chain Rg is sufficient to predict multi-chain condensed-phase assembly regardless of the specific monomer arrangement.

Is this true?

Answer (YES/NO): NO